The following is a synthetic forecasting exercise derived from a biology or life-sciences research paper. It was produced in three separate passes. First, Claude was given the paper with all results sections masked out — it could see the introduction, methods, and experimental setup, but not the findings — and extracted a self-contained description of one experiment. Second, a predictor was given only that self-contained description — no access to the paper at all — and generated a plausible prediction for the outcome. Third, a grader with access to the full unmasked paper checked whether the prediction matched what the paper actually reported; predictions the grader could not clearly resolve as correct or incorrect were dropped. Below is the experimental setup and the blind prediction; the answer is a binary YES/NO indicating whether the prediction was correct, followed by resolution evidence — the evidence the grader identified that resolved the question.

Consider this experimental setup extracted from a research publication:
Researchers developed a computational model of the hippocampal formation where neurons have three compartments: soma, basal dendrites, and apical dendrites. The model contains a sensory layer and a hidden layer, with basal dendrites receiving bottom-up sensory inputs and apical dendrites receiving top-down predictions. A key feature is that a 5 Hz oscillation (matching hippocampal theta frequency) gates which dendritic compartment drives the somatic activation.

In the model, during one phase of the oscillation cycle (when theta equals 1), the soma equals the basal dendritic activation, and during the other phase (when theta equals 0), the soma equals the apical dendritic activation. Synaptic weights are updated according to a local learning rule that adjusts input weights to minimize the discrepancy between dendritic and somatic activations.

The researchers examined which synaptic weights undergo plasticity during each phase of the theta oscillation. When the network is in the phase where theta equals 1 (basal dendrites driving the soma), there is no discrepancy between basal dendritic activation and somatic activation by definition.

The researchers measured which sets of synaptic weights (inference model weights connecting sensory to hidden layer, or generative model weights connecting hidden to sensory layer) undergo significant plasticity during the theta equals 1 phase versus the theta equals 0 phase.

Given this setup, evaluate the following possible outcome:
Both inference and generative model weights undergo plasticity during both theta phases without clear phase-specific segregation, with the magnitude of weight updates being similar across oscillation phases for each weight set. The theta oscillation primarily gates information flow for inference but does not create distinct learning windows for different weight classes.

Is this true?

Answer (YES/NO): NO